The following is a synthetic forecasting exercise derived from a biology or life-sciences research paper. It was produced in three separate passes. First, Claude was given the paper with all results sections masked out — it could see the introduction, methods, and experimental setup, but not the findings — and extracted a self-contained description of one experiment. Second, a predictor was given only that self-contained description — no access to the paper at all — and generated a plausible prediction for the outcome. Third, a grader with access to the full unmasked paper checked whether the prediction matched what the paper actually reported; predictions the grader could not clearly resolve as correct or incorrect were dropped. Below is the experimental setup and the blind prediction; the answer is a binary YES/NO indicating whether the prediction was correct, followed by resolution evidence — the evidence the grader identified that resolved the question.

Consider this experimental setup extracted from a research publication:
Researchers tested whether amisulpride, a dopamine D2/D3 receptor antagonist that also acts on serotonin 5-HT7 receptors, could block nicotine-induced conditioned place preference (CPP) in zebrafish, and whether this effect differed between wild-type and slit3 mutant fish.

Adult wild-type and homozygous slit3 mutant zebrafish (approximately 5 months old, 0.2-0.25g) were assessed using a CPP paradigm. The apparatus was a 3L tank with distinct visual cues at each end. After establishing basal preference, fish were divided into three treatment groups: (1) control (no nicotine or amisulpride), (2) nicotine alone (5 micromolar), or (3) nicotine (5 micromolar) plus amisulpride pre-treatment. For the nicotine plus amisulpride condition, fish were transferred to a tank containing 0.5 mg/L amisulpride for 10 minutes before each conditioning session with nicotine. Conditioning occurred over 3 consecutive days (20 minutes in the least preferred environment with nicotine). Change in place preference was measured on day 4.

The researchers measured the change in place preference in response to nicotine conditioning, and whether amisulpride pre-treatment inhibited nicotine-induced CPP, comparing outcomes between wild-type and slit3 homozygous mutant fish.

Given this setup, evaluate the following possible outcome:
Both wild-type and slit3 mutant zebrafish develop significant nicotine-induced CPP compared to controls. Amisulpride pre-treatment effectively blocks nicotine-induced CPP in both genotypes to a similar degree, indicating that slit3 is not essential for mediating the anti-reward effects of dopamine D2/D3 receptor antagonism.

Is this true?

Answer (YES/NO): NO